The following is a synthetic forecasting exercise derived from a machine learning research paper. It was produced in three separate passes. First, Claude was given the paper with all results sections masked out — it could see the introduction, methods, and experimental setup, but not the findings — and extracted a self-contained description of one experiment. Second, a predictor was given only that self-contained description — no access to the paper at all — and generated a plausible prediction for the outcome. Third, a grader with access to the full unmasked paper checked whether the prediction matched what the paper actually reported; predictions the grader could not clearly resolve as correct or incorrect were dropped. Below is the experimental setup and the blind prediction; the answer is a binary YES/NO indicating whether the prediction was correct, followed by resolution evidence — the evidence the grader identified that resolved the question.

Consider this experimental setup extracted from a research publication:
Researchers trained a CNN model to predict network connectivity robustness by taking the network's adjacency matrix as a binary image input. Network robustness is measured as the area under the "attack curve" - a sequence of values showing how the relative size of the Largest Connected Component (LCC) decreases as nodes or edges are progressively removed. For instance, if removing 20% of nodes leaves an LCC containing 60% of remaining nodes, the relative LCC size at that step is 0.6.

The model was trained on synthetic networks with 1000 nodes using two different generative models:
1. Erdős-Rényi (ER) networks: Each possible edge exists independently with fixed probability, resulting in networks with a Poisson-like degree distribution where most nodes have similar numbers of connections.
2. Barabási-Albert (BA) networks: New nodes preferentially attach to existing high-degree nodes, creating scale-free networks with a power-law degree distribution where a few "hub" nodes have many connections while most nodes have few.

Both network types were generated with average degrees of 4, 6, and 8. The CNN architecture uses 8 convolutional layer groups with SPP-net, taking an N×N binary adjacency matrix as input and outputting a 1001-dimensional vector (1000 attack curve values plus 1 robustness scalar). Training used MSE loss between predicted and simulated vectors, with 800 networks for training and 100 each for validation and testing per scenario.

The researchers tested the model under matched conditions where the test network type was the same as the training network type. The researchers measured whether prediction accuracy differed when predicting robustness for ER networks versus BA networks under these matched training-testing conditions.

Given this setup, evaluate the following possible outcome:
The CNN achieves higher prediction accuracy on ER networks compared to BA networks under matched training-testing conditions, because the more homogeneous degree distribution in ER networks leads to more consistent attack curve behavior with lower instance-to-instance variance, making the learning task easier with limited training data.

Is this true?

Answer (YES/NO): NO